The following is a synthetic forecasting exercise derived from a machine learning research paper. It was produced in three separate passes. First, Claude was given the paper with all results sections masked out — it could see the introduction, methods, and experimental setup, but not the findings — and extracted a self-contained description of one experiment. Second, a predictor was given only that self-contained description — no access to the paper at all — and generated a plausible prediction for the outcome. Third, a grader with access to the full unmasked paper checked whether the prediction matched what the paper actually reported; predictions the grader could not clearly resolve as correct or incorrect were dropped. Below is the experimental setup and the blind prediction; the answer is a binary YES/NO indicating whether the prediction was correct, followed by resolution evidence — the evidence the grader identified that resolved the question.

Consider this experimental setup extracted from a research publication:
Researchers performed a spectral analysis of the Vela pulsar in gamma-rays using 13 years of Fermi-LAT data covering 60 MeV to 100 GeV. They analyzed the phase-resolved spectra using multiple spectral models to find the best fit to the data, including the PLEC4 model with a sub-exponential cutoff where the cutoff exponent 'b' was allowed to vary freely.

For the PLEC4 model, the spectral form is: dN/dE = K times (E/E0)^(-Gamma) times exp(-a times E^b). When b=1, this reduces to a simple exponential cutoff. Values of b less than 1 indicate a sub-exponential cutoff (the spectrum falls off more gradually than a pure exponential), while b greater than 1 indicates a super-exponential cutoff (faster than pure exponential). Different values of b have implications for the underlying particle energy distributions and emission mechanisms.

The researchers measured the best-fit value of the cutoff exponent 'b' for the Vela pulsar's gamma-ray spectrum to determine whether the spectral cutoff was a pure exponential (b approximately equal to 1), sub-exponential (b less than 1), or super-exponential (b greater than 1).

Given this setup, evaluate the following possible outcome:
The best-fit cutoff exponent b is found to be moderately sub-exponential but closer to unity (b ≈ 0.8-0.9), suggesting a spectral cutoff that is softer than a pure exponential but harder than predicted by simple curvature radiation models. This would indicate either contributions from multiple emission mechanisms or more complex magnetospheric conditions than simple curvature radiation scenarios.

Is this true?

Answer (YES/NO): NO